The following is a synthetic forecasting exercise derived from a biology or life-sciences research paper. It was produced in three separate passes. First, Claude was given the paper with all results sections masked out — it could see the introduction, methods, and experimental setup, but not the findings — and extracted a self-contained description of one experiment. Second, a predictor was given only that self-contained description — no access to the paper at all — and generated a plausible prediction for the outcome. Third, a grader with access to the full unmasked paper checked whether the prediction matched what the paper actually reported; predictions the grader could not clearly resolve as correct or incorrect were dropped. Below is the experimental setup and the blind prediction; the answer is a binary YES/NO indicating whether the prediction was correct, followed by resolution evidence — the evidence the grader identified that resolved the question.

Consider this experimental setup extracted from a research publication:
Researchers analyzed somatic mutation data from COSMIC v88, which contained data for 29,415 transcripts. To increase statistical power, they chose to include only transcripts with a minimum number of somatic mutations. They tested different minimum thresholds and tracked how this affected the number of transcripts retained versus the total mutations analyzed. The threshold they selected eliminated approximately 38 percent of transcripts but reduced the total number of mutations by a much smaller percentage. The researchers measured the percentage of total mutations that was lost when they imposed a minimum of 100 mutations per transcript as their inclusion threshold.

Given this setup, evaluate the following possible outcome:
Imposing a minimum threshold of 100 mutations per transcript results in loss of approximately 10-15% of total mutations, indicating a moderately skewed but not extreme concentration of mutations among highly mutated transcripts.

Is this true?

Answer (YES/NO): NO